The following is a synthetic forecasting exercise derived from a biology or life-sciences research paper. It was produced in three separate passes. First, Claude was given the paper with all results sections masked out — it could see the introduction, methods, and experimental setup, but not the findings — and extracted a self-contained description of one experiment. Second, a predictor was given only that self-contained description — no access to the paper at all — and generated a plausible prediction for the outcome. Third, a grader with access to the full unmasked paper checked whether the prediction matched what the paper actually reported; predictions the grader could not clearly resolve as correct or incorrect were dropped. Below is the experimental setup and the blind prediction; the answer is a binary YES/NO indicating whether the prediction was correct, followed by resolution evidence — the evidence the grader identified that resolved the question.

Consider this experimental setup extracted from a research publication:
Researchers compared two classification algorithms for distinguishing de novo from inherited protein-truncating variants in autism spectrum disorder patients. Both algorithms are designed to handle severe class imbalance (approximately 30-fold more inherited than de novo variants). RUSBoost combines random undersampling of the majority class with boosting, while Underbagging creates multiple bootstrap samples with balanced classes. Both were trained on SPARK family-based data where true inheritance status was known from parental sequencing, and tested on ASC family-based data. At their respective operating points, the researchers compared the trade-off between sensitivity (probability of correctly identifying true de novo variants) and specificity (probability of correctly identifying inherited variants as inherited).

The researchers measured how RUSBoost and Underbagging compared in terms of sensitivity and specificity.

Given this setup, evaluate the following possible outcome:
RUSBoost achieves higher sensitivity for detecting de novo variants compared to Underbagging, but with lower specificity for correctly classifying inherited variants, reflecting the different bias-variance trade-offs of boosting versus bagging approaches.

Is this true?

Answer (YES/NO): NO